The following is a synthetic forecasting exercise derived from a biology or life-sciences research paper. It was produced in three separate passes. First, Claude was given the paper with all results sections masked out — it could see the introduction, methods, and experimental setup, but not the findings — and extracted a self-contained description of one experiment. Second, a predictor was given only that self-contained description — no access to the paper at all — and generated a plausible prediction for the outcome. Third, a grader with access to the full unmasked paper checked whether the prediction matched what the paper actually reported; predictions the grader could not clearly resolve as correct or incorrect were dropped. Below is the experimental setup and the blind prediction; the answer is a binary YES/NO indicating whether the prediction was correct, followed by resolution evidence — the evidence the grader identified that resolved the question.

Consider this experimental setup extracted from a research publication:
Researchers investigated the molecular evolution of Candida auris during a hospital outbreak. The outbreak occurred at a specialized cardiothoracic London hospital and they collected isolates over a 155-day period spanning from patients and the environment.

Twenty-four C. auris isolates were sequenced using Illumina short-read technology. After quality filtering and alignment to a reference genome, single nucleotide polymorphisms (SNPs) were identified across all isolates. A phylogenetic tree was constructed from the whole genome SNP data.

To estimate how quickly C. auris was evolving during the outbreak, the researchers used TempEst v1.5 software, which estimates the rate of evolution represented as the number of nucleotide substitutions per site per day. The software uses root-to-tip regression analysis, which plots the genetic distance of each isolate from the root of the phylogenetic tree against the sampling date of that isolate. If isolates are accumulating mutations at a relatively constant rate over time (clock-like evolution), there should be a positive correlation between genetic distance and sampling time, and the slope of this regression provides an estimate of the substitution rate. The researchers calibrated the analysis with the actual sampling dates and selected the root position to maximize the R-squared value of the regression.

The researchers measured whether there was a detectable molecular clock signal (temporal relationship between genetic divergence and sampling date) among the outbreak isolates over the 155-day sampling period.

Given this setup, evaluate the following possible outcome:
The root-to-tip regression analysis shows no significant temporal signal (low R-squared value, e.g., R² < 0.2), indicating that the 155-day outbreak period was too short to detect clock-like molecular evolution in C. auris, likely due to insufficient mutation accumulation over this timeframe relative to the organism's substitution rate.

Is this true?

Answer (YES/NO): NO